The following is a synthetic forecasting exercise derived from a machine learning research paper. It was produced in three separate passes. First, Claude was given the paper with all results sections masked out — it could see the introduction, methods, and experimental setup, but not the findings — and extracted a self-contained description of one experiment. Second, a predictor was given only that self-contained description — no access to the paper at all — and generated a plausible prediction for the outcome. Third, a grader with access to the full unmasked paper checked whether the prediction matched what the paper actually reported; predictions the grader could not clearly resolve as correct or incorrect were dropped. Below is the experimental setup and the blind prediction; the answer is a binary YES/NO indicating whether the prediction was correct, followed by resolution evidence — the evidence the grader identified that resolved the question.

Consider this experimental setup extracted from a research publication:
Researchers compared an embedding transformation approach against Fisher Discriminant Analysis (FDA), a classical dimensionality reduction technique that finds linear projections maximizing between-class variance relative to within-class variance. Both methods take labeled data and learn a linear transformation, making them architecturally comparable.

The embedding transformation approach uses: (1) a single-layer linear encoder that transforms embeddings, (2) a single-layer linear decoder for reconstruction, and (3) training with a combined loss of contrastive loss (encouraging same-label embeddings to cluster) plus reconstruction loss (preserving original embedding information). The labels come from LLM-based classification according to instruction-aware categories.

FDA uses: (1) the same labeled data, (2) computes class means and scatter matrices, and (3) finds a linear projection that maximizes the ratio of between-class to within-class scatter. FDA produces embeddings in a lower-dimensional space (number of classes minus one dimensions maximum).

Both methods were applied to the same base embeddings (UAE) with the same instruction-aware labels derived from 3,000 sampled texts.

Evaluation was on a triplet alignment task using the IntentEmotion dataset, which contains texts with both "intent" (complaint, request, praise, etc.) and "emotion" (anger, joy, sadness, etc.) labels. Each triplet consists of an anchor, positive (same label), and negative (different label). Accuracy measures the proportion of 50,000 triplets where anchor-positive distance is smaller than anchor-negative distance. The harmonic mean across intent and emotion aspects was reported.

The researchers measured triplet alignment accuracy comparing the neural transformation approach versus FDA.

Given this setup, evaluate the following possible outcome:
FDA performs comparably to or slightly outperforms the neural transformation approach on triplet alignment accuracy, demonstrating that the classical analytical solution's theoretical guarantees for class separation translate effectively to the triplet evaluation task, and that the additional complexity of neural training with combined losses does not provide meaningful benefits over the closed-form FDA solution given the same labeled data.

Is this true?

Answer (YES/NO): NO